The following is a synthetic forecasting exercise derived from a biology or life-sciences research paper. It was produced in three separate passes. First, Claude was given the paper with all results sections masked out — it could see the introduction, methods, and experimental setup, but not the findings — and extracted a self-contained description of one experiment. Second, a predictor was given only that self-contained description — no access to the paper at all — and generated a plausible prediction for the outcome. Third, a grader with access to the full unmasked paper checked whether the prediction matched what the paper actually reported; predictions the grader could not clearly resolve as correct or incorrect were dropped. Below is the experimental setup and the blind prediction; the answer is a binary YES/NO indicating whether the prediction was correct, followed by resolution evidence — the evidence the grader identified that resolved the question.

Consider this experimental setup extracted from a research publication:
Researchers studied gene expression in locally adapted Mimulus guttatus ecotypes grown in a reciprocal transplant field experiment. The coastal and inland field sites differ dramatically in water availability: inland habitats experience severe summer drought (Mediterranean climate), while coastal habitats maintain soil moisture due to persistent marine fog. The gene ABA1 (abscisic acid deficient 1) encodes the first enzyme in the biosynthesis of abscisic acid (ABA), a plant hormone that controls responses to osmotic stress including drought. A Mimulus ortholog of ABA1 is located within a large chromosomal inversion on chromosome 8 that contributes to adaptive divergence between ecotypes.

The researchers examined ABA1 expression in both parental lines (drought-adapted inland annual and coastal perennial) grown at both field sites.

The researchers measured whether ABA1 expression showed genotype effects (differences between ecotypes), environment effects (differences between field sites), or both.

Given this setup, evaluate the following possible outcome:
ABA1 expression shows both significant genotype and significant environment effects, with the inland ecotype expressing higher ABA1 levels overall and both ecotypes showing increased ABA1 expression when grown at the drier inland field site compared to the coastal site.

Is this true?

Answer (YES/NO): YES